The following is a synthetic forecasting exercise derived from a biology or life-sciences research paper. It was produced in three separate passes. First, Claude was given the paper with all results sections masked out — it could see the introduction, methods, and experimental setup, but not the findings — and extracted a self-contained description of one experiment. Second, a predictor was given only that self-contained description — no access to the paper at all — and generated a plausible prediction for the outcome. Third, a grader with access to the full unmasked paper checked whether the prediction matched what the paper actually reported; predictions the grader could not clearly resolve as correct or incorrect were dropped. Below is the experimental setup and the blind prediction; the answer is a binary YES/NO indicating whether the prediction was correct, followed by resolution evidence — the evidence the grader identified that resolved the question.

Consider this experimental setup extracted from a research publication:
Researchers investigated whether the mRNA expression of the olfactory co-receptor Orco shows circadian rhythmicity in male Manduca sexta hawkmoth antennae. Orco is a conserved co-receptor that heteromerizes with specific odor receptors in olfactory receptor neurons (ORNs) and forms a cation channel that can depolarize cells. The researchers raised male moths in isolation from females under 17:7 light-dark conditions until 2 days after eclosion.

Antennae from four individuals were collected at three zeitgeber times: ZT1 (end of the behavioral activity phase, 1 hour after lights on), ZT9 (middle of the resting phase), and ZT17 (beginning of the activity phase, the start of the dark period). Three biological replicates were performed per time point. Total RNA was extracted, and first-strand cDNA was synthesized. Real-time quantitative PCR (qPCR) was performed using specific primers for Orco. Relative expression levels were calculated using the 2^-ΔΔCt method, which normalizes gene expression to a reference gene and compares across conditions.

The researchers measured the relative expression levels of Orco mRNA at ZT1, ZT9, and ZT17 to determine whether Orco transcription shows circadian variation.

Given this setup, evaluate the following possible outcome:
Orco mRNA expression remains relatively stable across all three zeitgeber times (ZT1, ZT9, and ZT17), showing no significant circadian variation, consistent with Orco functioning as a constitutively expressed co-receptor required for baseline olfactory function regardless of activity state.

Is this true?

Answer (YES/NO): YES